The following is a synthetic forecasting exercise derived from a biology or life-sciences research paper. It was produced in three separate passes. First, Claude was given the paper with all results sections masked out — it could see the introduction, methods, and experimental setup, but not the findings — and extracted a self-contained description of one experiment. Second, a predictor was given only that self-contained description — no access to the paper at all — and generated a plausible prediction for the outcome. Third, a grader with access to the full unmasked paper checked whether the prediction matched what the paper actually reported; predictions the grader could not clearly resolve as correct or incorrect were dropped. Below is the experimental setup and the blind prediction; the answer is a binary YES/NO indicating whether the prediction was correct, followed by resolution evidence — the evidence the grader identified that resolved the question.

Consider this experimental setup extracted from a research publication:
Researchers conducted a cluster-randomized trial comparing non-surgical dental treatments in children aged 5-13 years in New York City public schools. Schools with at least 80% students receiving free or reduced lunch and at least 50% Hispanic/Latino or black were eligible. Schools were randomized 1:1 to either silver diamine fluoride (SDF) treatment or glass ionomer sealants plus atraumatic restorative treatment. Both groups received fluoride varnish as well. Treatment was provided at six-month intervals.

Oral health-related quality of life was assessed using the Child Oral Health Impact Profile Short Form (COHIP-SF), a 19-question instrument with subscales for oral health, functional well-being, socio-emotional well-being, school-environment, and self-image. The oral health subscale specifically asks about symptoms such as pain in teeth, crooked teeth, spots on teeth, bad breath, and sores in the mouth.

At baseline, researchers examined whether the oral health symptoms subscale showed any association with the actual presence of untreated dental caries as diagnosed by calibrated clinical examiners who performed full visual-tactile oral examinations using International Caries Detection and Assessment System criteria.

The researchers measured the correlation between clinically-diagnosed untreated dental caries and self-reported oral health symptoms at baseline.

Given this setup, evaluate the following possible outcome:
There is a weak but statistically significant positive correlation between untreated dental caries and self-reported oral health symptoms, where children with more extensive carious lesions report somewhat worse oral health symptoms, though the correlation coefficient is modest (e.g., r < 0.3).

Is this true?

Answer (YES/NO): NO